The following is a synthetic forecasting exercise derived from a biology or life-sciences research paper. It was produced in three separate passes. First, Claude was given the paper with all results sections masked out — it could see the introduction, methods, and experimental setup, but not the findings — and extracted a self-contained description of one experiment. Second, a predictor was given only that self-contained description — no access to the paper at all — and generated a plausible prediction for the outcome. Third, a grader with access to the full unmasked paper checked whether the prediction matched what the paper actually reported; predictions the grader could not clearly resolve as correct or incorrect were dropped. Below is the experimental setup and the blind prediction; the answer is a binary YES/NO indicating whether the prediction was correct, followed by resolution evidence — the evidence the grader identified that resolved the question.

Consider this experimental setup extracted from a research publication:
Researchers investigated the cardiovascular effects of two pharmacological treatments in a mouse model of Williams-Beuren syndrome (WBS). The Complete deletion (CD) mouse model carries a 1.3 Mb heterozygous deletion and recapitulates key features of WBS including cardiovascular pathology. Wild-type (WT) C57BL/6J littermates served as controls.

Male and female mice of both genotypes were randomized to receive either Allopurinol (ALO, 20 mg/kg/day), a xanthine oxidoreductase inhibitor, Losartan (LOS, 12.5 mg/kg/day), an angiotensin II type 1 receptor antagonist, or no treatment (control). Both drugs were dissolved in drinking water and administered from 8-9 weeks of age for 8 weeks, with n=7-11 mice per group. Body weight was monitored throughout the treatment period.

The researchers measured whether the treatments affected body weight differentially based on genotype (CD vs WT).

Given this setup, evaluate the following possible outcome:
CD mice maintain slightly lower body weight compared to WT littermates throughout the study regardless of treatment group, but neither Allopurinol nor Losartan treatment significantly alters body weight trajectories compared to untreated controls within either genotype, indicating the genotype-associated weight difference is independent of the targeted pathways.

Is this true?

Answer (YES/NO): NO